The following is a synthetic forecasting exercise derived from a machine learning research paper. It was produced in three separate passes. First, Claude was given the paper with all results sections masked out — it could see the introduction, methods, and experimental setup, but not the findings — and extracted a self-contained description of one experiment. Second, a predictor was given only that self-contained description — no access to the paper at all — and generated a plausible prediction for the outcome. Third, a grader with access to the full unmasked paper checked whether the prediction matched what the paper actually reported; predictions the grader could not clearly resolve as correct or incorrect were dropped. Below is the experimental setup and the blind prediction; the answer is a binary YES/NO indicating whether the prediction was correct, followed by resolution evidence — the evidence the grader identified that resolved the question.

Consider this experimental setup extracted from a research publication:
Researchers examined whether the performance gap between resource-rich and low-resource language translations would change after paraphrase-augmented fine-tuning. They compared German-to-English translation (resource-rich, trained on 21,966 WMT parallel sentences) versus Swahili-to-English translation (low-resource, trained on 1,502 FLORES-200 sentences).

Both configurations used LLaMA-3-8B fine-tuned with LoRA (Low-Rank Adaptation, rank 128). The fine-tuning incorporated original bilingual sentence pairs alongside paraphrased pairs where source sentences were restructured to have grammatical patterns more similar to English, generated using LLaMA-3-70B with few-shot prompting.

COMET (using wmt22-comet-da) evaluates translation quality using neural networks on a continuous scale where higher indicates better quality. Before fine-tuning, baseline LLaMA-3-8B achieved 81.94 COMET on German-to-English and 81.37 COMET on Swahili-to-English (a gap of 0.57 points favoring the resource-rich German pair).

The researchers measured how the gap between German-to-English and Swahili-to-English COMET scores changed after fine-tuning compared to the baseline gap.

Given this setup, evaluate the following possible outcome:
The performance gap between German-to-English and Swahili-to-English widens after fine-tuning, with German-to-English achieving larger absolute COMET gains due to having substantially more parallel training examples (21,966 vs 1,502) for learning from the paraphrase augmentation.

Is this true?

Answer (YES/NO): NO